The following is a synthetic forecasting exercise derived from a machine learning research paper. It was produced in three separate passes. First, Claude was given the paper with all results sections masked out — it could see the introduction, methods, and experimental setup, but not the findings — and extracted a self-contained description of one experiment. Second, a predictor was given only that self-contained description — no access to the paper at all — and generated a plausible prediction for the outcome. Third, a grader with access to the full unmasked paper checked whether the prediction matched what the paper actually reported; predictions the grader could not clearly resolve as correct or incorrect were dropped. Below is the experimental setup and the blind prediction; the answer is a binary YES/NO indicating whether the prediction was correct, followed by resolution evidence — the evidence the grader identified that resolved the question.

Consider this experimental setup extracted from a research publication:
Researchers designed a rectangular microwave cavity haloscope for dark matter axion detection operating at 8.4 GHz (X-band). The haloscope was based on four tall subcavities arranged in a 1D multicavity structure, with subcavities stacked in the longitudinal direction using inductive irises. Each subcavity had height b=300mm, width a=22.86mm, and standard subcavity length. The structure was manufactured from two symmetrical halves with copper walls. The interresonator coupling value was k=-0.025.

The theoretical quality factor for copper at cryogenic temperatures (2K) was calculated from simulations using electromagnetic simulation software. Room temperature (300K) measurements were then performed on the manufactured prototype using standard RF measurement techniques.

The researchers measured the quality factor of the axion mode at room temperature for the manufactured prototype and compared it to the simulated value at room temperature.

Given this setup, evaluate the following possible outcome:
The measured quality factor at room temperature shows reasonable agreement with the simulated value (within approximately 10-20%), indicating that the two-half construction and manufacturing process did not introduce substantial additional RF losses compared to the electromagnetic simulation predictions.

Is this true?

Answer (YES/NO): NO